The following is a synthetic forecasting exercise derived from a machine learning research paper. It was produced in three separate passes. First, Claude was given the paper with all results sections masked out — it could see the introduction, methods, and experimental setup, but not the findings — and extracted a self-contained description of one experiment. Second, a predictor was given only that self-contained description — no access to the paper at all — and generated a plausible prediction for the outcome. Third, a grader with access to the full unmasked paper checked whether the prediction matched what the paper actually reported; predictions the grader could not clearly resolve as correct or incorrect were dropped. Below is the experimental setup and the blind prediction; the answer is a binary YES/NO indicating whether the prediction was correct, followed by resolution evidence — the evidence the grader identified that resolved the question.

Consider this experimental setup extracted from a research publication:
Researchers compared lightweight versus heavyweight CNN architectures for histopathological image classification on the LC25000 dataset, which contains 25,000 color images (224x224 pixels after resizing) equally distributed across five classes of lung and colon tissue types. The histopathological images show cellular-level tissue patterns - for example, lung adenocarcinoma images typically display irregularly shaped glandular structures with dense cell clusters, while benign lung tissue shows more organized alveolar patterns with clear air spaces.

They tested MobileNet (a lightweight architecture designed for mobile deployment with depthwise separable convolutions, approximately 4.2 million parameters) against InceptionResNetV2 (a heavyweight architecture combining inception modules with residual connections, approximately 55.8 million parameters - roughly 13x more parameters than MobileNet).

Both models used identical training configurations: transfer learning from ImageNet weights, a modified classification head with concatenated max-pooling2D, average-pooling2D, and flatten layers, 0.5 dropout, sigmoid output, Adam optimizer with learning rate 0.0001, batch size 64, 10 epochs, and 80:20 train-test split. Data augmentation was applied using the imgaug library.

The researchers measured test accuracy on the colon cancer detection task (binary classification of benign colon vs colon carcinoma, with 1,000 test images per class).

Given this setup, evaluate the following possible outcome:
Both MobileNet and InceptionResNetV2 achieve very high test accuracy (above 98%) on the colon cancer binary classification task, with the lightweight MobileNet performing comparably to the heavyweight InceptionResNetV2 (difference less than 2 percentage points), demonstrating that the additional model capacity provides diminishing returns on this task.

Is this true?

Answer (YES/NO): YES